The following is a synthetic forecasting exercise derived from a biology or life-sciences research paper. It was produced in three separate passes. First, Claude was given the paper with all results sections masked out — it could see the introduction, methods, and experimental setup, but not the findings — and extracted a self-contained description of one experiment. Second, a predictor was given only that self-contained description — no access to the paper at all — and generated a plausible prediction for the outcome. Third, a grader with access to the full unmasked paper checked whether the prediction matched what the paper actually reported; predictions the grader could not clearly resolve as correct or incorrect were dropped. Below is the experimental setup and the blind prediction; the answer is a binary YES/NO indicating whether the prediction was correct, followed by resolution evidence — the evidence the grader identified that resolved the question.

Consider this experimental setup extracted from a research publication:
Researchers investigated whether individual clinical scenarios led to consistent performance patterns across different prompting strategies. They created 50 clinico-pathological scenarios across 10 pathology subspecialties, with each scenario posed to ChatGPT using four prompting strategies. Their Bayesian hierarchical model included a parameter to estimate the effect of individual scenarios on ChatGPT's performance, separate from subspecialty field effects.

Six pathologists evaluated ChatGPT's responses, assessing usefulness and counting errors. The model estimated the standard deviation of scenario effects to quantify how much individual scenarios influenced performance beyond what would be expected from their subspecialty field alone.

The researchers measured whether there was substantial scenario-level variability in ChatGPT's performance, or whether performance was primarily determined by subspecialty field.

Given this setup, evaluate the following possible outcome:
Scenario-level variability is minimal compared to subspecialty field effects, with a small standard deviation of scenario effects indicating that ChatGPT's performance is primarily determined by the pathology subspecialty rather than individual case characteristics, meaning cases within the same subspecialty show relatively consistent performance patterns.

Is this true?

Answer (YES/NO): NO